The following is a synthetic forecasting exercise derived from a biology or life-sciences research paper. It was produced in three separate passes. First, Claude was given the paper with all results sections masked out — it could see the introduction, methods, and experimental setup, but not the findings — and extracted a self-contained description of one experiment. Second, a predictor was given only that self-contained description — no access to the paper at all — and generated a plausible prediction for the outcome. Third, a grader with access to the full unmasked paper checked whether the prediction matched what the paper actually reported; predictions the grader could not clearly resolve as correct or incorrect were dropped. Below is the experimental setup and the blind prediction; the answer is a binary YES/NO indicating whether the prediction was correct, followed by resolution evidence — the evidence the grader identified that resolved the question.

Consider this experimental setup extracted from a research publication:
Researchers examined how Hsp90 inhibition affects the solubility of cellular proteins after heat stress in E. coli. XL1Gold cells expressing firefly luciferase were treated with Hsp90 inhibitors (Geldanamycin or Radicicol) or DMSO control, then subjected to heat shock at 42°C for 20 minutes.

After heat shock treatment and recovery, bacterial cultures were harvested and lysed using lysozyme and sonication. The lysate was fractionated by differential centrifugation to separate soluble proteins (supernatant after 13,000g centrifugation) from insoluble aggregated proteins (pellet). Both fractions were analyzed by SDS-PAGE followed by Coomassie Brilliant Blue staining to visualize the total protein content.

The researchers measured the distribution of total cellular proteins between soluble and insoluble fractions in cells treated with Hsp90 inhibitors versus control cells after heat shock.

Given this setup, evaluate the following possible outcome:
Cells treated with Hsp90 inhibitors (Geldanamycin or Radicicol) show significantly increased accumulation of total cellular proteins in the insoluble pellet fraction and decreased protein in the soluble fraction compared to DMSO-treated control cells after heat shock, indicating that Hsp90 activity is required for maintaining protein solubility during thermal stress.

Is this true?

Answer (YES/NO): YES